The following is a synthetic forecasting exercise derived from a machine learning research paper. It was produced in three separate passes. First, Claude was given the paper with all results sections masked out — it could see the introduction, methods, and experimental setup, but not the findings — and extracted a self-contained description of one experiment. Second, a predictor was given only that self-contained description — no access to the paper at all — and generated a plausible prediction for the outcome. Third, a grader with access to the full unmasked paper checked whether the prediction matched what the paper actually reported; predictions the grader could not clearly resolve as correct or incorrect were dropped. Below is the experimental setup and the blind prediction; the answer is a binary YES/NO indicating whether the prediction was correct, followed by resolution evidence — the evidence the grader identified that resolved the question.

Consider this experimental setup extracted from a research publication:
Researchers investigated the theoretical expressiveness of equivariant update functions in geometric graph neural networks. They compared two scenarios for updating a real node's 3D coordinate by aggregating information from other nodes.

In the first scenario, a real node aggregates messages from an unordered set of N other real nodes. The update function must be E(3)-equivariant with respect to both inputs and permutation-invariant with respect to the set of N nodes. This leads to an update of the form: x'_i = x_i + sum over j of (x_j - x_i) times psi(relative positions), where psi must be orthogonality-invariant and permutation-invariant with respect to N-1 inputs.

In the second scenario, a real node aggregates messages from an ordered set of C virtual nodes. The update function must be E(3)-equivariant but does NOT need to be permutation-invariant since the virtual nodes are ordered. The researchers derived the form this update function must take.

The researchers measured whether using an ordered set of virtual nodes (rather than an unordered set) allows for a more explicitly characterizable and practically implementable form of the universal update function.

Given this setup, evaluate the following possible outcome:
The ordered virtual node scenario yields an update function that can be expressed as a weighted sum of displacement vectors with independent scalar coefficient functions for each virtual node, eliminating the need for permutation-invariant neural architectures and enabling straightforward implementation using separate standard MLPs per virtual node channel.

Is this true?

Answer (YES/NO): YES